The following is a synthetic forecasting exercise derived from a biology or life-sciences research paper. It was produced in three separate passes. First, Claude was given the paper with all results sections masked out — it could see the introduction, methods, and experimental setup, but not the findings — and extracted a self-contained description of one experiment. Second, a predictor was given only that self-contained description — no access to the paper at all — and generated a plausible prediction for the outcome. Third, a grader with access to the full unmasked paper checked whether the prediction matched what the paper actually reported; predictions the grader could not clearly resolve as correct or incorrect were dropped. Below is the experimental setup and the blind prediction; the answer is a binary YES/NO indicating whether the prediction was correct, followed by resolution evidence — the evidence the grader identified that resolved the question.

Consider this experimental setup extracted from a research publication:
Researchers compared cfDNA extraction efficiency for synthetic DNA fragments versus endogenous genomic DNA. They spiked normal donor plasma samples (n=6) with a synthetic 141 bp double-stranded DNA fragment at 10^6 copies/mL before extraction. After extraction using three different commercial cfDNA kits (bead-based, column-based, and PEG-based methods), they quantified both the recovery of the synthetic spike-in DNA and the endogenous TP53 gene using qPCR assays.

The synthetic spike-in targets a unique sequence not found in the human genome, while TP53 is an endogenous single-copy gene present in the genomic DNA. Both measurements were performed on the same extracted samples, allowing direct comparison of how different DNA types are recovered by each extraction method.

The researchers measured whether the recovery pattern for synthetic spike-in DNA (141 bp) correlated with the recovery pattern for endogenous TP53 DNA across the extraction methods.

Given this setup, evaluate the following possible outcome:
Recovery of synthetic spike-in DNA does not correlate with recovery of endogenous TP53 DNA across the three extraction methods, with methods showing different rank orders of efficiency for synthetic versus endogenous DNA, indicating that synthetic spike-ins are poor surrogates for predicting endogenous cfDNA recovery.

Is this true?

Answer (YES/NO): NO